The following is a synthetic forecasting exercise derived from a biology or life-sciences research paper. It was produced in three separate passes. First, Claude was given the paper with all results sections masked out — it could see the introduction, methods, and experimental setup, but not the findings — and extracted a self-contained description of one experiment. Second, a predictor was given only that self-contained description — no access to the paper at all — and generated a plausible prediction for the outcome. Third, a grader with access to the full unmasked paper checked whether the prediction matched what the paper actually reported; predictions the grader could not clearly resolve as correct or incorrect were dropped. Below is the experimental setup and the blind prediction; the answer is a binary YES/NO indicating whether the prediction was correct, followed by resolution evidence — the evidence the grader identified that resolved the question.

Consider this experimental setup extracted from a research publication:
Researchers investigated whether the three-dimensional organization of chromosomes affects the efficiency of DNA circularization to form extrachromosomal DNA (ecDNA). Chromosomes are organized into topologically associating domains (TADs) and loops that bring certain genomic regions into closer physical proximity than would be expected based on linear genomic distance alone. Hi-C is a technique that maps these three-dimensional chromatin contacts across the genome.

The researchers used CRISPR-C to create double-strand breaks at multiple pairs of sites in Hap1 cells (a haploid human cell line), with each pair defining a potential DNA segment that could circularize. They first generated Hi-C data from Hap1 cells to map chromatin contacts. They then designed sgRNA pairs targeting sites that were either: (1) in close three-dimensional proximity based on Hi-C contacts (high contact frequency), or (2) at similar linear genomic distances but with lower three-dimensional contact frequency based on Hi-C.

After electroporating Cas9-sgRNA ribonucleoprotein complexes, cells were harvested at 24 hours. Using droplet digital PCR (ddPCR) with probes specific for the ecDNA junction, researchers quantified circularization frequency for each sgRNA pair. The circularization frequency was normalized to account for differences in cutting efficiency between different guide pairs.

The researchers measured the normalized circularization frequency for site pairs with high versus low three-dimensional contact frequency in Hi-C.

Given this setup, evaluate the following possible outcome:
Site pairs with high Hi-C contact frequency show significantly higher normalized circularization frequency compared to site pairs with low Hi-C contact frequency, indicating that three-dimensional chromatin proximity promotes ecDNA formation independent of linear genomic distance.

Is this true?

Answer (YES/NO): NO